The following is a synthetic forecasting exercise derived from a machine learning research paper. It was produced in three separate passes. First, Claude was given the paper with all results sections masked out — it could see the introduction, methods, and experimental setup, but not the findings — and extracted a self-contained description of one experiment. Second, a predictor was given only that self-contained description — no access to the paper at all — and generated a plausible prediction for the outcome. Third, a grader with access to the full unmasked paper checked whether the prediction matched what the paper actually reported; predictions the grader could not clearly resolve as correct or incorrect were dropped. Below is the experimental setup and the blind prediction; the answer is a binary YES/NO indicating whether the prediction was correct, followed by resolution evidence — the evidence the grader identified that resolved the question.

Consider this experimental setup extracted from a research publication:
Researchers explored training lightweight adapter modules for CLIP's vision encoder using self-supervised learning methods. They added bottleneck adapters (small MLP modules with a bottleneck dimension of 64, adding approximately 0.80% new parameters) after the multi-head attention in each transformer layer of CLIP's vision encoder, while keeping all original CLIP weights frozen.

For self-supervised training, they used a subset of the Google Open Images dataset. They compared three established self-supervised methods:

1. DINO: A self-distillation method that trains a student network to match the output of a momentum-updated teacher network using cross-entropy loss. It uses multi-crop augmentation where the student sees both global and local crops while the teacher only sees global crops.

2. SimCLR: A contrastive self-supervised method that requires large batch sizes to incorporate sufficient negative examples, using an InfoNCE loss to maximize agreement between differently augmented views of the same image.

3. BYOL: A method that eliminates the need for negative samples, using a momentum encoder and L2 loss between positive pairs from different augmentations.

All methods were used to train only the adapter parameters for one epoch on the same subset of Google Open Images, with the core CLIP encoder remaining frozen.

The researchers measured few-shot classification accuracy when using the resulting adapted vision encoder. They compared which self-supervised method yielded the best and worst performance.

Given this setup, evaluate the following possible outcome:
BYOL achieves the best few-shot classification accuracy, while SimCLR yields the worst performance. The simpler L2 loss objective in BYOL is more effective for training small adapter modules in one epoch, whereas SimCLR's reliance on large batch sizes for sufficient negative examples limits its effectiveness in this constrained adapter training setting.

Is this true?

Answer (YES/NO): NO